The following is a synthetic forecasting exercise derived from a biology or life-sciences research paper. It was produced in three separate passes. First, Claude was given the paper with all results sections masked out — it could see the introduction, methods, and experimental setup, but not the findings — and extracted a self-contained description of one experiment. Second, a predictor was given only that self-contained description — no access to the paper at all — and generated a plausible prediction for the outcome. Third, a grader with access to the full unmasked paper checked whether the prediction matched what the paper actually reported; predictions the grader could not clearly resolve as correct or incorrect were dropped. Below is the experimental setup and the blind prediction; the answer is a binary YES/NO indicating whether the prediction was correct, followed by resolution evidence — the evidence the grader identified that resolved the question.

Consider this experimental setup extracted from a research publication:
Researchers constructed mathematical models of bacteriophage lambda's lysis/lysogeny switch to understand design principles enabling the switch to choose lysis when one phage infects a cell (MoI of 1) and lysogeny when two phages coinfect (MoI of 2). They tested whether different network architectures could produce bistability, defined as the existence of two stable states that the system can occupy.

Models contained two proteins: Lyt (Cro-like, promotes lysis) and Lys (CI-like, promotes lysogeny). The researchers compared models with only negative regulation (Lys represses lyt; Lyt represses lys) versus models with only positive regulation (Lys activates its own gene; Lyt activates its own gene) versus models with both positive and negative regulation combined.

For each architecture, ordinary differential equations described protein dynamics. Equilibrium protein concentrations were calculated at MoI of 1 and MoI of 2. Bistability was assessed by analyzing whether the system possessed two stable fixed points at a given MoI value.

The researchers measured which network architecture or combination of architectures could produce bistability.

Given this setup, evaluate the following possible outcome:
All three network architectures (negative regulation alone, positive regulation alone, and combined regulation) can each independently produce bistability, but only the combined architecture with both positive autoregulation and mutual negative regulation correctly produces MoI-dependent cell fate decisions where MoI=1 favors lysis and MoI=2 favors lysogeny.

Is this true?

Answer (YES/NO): NO